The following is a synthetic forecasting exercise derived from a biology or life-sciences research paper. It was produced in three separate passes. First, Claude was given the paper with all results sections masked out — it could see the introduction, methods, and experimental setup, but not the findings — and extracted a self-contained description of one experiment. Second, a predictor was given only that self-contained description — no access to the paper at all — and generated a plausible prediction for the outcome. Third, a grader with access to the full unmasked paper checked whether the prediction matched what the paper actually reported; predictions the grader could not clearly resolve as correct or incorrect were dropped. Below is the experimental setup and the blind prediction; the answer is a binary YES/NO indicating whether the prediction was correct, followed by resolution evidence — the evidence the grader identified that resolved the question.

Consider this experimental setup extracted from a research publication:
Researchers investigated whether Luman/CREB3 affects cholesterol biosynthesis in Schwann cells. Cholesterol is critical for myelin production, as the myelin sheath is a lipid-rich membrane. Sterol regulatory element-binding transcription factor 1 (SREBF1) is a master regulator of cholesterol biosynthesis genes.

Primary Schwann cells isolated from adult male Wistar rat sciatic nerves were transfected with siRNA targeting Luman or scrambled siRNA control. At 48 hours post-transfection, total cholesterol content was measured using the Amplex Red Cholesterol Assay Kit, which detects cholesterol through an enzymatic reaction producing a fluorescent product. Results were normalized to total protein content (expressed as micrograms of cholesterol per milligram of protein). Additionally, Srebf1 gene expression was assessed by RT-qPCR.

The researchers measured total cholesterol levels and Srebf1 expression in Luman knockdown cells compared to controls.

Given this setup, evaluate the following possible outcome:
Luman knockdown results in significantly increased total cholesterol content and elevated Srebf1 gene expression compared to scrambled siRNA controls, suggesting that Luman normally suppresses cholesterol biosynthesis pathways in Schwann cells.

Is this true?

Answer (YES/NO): NO